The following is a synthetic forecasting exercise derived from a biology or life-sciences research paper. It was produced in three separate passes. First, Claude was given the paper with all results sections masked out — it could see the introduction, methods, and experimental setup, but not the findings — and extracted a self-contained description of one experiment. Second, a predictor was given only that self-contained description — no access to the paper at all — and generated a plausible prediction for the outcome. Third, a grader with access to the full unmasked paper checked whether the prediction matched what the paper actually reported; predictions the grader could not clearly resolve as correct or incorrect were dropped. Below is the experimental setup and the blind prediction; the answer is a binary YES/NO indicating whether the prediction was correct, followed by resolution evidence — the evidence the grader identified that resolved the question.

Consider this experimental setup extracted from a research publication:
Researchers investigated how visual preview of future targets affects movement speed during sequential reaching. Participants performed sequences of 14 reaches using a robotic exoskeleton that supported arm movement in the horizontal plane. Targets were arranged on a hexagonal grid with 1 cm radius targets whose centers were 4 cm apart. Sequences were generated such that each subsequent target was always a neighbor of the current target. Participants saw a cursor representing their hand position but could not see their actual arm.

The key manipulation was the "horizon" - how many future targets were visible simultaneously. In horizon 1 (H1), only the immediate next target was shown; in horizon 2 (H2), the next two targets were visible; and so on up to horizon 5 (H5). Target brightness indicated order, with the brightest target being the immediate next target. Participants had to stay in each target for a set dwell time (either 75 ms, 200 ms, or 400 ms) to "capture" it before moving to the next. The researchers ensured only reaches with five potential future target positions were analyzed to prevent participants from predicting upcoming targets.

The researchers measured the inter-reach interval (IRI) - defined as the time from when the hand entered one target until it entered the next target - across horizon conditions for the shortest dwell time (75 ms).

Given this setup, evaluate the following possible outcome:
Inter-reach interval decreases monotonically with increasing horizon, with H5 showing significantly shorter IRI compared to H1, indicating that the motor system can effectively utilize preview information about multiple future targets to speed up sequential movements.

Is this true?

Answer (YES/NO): NO